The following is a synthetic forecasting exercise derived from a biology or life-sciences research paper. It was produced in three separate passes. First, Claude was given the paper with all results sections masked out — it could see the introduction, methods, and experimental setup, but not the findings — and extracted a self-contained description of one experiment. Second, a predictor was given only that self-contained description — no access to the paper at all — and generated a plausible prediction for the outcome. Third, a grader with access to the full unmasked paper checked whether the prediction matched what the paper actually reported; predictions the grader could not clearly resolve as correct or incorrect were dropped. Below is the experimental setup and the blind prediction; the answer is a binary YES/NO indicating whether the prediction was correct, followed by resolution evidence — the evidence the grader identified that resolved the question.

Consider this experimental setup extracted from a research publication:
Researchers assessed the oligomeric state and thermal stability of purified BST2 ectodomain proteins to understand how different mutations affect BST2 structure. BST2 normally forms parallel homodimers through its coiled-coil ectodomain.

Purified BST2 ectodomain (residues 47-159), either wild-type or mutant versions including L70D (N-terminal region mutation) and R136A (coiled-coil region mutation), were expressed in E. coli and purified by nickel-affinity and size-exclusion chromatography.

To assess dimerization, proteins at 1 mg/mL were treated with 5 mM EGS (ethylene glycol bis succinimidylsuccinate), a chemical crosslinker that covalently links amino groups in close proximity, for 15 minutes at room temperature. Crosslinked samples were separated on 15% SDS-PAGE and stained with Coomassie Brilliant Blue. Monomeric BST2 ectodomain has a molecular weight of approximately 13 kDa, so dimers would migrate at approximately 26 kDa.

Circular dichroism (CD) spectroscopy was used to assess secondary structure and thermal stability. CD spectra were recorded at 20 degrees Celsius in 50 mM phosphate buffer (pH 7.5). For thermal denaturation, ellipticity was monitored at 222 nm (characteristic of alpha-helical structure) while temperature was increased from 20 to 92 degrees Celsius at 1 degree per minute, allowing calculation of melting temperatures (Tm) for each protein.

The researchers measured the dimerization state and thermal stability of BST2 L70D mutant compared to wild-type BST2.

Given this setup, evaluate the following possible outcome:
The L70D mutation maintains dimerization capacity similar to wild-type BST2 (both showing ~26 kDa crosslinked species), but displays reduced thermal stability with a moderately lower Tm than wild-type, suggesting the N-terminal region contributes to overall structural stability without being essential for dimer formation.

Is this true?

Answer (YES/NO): NO